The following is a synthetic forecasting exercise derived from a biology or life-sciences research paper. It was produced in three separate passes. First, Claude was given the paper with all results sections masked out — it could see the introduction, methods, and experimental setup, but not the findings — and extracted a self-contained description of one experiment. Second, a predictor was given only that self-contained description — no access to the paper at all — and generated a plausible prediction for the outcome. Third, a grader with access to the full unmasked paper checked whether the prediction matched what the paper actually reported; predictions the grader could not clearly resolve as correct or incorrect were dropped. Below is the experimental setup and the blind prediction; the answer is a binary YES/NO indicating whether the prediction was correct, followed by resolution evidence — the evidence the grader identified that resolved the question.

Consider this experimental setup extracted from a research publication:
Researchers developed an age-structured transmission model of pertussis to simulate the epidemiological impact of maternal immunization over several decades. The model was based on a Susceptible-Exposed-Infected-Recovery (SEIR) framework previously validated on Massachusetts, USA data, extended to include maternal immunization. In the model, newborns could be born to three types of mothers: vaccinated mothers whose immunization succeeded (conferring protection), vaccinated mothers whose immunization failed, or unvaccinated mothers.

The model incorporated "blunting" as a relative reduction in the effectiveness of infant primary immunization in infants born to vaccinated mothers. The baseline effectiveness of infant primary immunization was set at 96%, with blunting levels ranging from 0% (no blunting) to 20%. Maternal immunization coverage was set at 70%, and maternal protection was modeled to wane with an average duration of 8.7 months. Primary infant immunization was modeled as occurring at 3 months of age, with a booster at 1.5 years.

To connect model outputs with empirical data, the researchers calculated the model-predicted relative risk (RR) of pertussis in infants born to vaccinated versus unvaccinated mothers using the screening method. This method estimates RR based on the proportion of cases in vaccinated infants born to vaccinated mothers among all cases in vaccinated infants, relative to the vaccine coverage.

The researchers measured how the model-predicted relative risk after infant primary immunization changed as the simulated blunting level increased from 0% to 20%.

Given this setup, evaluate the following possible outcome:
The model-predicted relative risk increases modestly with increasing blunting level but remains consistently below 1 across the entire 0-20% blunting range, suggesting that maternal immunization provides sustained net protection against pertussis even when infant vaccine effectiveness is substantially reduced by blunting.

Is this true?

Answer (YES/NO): NO